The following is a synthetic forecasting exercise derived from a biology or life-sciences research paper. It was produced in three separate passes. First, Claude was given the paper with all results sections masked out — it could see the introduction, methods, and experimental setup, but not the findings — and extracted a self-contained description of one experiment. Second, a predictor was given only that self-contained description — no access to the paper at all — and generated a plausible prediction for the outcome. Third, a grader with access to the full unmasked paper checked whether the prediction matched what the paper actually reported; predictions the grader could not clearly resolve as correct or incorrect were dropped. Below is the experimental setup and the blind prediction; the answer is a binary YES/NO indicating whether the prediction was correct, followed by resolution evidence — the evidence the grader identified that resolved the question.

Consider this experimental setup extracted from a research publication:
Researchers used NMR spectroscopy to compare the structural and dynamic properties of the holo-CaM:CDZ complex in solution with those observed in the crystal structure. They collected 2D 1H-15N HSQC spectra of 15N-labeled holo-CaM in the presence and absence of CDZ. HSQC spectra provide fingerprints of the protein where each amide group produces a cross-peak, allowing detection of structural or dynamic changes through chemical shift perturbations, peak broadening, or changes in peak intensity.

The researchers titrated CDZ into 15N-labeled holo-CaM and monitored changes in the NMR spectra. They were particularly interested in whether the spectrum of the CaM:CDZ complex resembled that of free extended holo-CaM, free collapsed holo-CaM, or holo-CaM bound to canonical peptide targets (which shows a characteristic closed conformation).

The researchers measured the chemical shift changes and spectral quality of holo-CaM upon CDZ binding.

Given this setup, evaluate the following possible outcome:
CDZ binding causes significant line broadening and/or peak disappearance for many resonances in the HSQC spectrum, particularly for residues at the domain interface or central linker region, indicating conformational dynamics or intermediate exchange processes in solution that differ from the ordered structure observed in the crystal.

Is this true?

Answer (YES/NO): YES